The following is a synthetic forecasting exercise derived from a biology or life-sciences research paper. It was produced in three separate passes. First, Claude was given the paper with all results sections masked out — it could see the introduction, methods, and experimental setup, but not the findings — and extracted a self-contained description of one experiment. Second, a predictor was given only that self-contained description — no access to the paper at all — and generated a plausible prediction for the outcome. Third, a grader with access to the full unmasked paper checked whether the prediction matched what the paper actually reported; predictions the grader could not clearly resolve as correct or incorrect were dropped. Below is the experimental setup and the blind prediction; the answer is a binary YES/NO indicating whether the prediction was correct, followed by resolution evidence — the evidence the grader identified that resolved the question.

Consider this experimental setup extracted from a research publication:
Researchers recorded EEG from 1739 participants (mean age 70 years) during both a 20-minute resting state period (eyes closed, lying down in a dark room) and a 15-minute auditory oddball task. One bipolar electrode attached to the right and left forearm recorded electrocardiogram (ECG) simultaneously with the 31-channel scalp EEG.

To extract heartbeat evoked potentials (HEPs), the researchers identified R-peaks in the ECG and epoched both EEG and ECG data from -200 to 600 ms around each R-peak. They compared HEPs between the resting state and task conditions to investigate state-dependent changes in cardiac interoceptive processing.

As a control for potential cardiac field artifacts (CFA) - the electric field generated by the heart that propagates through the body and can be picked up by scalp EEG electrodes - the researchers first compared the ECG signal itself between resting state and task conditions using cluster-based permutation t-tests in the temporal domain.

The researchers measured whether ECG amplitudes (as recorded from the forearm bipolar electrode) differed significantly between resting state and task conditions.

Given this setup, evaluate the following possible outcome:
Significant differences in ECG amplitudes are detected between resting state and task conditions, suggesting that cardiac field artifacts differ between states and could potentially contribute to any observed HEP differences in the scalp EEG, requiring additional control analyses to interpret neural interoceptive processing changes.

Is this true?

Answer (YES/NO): YES